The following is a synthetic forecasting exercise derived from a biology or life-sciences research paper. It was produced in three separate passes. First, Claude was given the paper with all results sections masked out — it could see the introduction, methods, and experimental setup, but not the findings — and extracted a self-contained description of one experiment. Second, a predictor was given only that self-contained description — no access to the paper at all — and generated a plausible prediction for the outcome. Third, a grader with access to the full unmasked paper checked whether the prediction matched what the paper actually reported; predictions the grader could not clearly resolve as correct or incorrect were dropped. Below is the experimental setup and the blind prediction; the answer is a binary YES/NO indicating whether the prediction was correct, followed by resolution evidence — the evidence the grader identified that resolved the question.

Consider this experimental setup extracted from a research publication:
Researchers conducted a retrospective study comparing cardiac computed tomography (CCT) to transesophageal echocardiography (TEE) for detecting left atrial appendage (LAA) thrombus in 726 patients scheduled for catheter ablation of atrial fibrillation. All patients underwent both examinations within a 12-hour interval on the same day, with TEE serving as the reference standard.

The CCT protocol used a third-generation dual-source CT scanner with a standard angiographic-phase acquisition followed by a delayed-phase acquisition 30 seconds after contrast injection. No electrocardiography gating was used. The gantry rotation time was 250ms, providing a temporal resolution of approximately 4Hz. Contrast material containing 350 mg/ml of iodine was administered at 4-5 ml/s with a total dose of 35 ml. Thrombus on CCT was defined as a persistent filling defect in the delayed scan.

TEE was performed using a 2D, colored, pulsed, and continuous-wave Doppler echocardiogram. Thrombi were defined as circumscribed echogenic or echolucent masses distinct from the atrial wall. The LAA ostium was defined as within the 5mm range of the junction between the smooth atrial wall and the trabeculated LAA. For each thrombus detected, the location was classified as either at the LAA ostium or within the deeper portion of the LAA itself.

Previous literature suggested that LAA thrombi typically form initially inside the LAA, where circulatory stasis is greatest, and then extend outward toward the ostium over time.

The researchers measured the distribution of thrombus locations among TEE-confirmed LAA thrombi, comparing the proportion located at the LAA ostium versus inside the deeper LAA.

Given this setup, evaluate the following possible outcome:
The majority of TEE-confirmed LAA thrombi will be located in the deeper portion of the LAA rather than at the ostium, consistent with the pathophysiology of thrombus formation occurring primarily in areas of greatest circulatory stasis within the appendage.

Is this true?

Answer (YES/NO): NO